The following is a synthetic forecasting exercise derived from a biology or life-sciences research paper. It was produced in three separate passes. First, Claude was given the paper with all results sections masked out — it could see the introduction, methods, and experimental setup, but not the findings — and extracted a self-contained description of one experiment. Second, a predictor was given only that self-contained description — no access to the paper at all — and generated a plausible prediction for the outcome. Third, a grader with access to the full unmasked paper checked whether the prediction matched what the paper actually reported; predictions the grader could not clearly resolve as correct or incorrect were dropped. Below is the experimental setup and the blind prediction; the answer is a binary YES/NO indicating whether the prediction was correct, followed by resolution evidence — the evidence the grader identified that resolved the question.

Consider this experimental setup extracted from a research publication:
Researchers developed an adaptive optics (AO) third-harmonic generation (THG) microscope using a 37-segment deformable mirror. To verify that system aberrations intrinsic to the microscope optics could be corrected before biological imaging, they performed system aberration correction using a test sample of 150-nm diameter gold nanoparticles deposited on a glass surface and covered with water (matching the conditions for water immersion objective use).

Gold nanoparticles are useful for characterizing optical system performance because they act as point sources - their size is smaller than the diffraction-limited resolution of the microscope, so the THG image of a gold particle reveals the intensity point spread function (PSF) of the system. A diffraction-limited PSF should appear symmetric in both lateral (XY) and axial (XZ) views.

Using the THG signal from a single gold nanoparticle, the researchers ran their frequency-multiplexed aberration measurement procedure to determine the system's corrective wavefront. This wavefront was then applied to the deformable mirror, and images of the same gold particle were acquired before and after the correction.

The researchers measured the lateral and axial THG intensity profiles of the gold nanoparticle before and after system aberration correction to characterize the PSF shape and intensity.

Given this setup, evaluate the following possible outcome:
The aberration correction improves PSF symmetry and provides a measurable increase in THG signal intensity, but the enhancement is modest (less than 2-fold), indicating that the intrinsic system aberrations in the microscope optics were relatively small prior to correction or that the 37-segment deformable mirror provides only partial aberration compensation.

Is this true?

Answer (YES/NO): YES